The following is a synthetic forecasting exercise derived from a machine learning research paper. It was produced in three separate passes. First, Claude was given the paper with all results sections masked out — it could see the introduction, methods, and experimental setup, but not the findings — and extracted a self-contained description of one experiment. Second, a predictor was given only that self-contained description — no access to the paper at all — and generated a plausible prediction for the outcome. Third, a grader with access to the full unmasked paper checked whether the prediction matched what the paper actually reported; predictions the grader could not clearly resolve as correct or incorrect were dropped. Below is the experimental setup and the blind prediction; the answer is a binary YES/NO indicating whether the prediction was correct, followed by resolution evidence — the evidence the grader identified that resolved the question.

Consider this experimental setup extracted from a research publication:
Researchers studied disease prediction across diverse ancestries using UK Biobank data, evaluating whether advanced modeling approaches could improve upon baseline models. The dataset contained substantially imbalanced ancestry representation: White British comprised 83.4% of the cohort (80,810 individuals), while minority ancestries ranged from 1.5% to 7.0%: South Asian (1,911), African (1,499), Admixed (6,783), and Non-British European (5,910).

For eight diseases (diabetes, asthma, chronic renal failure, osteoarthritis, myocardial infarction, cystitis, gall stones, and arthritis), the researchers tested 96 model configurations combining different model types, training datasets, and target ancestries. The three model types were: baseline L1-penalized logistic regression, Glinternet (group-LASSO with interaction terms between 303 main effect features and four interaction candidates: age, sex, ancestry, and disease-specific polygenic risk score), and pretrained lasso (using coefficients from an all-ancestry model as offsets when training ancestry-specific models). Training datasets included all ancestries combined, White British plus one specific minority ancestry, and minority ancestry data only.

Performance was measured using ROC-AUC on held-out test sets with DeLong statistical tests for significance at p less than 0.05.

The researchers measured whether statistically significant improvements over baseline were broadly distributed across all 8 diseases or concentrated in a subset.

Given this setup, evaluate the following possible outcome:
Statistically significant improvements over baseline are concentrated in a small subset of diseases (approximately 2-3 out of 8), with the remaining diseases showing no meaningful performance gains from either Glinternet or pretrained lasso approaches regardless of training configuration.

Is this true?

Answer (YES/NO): NO